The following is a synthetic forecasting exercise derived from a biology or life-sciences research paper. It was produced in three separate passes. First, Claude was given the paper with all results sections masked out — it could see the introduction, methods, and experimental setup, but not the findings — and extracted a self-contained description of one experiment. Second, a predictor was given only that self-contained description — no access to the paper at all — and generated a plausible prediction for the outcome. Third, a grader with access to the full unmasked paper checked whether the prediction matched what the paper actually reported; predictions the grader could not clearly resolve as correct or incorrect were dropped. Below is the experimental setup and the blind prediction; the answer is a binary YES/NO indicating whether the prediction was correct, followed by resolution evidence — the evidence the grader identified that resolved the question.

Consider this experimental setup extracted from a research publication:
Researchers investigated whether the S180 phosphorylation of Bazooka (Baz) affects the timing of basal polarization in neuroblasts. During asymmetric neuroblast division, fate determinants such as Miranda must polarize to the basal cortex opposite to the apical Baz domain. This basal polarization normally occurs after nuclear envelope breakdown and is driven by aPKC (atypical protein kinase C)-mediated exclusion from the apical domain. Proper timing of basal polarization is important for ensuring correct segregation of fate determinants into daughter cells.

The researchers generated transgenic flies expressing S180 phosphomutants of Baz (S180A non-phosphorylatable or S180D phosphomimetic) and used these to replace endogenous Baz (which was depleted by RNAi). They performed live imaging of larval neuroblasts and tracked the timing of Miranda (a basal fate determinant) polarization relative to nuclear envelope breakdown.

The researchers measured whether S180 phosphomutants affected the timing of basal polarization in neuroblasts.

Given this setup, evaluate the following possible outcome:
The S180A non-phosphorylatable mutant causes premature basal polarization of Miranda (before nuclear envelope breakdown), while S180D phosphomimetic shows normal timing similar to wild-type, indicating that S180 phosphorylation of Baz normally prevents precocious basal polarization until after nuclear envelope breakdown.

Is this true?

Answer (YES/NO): NO